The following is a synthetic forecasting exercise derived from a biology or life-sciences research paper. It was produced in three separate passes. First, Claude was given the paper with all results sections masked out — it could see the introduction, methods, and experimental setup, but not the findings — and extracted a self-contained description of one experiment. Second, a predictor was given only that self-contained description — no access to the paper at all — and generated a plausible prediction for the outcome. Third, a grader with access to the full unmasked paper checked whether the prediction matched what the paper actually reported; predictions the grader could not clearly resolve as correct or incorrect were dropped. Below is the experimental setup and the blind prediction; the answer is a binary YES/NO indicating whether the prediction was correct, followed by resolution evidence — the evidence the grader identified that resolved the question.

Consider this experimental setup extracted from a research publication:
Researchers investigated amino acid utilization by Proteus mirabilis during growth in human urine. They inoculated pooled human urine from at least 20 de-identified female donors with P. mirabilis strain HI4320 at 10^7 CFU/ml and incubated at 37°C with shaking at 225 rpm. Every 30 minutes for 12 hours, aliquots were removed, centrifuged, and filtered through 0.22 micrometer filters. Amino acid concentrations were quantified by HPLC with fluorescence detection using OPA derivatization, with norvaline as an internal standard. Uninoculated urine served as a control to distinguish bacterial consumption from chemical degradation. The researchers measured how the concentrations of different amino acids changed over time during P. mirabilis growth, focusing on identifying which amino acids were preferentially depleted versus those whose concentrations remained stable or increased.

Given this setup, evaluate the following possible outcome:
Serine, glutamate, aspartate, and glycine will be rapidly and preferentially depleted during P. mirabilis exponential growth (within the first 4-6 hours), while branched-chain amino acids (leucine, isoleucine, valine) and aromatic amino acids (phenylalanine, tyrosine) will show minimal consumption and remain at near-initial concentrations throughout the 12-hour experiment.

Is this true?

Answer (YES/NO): NO